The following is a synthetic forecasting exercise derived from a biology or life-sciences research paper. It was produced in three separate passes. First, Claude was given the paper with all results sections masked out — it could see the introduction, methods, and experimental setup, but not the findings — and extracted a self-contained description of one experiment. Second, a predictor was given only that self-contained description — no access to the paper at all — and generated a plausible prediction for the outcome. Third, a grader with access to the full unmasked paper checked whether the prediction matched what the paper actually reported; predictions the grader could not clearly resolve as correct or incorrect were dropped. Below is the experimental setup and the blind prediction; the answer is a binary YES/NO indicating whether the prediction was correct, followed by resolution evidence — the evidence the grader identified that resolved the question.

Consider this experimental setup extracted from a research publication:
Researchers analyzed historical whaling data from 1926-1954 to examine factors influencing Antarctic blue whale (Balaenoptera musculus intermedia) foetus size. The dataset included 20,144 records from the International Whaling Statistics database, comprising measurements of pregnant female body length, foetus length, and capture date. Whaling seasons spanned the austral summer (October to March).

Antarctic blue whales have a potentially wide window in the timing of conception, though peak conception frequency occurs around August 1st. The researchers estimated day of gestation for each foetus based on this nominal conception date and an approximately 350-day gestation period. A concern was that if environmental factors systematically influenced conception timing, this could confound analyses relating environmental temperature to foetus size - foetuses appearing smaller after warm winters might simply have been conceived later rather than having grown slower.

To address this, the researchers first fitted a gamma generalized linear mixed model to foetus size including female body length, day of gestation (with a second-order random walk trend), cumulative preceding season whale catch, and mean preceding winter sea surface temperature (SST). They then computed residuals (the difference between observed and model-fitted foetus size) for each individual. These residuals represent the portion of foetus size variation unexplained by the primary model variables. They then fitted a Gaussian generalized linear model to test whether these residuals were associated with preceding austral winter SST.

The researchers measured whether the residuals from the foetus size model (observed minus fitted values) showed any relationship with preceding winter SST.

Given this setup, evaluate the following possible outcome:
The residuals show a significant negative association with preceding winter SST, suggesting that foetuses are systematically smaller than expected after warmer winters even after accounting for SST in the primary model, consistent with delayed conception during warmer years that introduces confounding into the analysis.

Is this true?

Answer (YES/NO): NO